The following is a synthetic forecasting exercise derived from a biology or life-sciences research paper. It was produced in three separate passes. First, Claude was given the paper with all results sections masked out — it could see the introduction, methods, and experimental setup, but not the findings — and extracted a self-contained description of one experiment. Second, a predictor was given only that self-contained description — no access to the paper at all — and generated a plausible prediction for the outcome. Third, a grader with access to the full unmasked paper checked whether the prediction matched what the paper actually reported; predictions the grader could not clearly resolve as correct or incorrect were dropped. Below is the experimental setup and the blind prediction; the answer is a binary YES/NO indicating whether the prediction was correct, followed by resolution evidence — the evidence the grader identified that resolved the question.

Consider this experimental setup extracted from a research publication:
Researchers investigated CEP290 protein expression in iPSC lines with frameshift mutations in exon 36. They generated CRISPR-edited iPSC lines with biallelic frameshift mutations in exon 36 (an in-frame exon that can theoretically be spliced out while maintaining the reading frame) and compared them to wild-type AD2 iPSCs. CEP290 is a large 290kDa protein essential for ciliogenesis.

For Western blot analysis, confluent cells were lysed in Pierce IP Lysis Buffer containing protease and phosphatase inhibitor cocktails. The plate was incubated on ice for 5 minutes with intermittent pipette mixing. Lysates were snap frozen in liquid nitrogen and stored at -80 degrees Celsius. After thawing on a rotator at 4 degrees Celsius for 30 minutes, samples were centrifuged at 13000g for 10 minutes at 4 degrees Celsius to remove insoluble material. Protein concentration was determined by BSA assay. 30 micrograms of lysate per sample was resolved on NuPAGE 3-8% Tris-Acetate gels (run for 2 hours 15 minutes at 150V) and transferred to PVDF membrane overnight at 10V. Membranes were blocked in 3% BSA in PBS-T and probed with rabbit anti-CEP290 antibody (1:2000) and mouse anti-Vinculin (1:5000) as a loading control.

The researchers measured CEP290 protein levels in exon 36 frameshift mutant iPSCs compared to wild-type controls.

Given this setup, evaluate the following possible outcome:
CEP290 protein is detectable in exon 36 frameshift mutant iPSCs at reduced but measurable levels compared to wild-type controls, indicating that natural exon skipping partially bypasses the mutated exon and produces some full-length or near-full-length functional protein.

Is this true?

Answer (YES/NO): NO